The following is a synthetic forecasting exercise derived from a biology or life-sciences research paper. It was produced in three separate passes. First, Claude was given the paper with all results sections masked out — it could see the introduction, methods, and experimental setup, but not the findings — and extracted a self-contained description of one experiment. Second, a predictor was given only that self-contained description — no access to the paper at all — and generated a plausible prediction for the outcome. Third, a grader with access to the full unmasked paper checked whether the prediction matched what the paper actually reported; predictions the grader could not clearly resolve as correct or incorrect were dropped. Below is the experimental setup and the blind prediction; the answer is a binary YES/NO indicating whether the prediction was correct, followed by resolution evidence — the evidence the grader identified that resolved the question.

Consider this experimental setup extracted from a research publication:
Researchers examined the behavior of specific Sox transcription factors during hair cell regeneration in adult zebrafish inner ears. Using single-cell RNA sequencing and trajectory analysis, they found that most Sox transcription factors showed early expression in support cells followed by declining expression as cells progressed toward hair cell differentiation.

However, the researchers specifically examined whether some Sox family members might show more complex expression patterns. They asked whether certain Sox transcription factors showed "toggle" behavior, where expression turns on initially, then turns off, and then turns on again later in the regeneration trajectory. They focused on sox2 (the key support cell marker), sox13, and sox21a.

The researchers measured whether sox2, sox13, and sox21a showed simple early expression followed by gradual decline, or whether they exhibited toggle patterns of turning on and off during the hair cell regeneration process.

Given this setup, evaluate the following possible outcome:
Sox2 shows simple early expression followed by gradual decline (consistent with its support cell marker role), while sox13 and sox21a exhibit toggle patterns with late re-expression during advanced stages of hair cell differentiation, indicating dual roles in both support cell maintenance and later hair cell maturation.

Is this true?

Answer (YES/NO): NO